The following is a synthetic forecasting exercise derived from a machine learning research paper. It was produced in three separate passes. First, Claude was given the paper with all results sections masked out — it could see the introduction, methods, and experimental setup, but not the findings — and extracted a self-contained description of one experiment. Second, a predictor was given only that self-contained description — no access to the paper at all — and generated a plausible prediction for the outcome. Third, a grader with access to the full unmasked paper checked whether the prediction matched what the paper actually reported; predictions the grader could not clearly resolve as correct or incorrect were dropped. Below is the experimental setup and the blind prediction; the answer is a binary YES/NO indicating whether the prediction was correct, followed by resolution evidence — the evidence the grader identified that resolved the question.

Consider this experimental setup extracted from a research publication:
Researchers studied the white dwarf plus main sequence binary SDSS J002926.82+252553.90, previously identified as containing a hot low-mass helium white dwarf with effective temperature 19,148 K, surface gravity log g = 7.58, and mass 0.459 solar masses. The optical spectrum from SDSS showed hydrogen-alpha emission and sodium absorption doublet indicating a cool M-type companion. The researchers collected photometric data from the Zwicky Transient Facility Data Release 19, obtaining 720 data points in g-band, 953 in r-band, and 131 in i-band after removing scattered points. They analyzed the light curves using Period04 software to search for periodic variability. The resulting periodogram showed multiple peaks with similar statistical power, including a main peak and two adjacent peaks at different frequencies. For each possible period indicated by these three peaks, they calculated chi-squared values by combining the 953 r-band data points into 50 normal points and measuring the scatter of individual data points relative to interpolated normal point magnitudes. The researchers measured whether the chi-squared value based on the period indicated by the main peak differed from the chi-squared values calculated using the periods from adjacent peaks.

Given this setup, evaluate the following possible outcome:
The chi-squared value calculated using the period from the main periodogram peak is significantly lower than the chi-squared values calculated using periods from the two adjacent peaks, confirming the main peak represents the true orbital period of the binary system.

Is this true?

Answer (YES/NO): YES